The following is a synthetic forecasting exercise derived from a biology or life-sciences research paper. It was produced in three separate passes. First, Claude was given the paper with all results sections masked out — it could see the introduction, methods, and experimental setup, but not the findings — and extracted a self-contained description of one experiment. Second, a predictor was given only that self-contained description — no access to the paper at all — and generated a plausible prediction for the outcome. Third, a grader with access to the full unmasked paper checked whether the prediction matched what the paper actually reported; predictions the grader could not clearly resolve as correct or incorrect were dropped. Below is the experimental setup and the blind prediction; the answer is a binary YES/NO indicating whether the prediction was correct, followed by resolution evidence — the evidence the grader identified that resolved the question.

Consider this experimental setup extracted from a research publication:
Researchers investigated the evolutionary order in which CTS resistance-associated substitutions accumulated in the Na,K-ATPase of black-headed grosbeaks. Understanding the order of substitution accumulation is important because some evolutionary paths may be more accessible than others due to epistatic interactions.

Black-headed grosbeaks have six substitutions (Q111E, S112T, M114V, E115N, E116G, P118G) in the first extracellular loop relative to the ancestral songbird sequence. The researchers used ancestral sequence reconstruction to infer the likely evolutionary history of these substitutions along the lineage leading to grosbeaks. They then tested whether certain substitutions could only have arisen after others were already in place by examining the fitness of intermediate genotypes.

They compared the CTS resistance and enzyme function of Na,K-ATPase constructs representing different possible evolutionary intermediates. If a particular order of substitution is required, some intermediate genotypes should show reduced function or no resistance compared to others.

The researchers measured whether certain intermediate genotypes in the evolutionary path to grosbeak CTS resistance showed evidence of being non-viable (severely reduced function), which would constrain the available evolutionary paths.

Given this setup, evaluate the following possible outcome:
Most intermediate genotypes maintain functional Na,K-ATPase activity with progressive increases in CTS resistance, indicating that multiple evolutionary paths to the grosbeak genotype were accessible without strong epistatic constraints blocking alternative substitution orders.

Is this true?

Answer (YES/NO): NO